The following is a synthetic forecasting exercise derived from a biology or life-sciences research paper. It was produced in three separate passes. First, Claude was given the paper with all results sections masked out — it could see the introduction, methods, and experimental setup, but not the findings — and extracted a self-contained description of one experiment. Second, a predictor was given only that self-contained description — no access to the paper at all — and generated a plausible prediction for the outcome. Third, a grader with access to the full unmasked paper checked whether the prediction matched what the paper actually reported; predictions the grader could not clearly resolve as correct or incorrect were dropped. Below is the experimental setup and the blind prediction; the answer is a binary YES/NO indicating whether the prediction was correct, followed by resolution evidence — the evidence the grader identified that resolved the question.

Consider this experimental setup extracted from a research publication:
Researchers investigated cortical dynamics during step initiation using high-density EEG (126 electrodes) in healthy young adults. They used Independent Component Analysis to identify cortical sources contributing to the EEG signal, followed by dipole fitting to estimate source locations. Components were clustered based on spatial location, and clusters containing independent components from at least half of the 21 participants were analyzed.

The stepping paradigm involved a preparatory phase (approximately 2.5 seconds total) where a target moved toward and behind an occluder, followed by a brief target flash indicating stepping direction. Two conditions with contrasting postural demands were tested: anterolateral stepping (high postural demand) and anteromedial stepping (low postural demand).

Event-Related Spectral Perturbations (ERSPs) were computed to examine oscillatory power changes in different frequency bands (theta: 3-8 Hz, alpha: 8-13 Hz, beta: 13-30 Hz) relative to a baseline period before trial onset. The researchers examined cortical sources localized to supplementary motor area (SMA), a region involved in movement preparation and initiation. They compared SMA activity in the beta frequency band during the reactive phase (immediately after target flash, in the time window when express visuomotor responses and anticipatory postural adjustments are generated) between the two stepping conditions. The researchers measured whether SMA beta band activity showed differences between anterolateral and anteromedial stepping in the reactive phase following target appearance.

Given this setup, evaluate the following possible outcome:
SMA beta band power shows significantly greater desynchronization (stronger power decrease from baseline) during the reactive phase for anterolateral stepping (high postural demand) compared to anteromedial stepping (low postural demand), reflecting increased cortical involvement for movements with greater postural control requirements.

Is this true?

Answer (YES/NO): NO